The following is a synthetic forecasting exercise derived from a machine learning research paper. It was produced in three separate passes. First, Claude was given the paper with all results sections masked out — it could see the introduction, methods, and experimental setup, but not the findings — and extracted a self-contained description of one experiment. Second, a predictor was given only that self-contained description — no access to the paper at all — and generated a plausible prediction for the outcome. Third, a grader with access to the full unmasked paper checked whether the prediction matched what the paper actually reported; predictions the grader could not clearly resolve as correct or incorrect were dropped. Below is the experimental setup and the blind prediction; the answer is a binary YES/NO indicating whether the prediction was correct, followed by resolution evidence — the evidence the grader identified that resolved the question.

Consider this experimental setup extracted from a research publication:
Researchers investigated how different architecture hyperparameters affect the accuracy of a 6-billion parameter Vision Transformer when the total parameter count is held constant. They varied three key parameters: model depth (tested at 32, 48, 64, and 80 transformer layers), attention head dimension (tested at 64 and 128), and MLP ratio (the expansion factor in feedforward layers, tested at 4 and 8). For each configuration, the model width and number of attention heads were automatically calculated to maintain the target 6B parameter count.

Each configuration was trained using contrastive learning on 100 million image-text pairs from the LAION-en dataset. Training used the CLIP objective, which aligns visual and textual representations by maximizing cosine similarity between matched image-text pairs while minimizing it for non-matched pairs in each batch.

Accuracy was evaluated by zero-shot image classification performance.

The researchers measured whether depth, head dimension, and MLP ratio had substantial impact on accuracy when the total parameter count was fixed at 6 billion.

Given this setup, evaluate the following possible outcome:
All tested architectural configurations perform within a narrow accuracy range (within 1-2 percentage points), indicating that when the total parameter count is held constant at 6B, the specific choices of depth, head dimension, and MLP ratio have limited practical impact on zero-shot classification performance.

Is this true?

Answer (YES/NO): YES